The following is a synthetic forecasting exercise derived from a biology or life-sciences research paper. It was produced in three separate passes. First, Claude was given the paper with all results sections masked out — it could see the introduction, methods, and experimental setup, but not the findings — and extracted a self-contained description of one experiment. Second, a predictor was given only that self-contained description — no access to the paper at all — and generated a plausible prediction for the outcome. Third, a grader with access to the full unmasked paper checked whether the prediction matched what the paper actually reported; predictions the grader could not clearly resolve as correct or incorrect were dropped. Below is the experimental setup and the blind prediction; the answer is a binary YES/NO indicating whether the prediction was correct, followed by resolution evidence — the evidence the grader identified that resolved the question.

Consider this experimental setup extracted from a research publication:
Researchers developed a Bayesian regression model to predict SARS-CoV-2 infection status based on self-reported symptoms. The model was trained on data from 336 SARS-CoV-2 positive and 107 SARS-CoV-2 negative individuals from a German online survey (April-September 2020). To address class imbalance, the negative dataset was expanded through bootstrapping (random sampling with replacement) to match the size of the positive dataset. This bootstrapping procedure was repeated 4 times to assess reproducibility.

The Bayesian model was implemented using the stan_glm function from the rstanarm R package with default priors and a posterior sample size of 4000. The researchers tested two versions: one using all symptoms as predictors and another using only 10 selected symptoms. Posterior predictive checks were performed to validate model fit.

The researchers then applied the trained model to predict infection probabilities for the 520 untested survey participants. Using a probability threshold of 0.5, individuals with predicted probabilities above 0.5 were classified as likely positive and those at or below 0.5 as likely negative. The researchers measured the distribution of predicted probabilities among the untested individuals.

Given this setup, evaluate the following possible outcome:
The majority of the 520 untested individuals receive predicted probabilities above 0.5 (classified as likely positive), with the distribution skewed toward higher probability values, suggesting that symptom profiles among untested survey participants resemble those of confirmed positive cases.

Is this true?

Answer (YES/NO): NO